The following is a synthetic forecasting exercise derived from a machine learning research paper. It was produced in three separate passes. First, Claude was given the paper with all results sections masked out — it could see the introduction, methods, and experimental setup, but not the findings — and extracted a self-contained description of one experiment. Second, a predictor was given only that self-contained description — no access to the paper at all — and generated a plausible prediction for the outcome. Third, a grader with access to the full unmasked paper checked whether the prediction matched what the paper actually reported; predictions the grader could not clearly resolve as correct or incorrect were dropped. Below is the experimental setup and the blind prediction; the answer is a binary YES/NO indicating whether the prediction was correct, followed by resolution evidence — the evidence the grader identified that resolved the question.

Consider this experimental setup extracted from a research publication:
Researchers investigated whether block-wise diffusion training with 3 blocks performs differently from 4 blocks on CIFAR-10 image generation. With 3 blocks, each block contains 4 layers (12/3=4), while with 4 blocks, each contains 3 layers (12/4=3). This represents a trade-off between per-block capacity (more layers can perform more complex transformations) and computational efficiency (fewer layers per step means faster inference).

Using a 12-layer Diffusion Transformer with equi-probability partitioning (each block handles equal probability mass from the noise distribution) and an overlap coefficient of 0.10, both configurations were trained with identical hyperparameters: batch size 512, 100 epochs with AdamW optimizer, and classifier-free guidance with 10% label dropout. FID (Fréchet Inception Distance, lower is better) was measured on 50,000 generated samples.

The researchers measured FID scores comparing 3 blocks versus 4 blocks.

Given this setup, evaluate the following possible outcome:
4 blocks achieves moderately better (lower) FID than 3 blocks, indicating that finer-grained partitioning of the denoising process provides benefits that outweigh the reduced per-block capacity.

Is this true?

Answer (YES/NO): NO